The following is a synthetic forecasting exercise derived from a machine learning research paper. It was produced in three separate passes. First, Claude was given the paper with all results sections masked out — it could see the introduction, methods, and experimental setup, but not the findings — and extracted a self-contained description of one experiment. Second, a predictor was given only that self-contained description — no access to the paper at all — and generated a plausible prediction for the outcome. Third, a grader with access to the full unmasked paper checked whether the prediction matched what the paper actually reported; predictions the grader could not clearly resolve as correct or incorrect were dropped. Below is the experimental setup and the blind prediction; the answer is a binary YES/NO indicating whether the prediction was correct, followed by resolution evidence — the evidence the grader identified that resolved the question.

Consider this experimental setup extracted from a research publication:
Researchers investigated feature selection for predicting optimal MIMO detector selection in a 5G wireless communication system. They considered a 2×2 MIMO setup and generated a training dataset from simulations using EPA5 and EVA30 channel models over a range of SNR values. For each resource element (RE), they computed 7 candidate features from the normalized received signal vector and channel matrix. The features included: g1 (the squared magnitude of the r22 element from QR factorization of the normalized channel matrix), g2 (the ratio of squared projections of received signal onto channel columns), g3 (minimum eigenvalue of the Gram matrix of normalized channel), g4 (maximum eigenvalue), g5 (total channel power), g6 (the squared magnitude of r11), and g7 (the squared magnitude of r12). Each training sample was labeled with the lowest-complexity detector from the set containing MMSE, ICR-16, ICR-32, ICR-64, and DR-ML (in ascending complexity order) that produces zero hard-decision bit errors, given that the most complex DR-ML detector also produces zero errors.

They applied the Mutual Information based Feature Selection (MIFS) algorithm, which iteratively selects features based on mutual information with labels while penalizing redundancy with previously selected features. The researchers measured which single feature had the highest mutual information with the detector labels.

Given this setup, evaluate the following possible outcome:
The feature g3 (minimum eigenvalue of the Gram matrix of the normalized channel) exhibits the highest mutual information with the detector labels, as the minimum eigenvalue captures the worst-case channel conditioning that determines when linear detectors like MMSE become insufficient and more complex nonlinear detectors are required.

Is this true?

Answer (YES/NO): NO